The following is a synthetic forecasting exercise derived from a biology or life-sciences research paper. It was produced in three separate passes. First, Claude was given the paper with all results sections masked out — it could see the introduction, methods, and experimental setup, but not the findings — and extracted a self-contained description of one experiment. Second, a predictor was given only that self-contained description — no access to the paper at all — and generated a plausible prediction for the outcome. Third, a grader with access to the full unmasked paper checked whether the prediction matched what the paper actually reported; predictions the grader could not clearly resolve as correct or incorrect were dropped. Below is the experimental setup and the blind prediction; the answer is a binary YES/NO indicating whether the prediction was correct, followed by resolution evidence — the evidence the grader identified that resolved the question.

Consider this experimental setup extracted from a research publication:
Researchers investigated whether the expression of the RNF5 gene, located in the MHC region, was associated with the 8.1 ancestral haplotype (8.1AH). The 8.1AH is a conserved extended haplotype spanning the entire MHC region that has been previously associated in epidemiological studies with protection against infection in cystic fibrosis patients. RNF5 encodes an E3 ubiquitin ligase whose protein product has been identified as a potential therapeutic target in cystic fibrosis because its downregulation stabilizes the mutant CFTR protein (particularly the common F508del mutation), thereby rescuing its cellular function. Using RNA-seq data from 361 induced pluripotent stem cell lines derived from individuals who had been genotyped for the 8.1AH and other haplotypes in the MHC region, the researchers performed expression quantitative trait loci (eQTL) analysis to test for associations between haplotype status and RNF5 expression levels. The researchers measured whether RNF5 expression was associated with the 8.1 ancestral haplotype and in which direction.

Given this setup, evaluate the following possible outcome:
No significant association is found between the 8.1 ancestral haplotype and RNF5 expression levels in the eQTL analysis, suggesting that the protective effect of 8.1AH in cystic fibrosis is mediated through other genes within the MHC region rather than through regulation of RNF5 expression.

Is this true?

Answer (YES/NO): NO